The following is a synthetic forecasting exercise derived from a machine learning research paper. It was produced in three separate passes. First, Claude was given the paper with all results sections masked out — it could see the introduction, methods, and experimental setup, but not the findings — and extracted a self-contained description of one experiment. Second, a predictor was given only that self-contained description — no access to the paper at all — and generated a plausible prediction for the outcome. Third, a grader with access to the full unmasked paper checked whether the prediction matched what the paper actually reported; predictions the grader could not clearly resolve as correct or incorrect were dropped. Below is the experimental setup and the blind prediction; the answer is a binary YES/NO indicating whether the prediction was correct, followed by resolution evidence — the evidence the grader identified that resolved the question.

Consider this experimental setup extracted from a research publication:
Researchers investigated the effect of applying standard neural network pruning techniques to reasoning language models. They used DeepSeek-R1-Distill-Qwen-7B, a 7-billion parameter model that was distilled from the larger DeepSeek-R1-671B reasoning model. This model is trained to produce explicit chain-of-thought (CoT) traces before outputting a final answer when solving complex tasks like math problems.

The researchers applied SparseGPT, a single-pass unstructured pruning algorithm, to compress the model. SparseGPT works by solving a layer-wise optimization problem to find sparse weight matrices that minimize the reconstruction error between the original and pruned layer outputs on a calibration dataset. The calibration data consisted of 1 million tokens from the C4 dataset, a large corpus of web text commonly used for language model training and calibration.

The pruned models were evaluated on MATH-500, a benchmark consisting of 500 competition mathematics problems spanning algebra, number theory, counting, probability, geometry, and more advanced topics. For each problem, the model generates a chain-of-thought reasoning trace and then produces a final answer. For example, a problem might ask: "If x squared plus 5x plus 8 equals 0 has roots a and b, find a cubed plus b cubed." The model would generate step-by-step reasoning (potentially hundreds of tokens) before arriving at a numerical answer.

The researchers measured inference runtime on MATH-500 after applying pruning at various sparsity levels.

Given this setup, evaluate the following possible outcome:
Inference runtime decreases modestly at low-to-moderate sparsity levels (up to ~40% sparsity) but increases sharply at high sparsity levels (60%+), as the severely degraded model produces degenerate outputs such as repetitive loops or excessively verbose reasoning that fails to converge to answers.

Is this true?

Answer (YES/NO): NO